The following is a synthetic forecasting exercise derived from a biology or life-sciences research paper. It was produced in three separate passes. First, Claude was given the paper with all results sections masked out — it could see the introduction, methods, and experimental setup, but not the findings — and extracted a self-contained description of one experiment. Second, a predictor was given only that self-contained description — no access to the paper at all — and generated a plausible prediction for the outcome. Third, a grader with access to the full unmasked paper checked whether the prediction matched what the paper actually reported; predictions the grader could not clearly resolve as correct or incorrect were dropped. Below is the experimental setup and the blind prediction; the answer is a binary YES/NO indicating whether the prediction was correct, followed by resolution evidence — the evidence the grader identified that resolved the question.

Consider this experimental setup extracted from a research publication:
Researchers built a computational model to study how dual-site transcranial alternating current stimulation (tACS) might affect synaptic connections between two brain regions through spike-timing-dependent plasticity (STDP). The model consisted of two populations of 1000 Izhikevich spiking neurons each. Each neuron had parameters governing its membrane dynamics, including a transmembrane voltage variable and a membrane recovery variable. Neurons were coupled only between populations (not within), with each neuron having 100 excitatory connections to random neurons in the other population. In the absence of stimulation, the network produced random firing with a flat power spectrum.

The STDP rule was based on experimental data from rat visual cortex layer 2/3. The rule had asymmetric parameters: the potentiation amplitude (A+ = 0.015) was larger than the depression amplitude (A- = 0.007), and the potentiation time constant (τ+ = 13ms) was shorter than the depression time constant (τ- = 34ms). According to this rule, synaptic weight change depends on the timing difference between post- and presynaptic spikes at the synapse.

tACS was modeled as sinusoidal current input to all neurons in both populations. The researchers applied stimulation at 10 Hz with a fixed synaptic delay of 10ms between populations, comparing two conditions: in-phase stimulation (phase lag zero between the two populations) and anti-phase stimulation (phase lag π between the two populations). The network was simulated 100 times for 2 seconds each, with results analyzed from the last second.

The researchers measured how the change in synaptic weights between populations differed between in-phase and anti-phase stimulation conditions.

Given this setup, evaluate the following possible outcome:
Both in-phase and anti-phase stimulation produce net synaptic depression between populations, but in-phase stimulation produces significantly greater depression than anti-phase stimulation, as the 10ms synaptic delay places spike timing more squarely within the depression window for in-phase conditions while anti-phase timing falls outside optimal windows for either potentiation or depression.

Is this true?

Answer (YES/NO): NO